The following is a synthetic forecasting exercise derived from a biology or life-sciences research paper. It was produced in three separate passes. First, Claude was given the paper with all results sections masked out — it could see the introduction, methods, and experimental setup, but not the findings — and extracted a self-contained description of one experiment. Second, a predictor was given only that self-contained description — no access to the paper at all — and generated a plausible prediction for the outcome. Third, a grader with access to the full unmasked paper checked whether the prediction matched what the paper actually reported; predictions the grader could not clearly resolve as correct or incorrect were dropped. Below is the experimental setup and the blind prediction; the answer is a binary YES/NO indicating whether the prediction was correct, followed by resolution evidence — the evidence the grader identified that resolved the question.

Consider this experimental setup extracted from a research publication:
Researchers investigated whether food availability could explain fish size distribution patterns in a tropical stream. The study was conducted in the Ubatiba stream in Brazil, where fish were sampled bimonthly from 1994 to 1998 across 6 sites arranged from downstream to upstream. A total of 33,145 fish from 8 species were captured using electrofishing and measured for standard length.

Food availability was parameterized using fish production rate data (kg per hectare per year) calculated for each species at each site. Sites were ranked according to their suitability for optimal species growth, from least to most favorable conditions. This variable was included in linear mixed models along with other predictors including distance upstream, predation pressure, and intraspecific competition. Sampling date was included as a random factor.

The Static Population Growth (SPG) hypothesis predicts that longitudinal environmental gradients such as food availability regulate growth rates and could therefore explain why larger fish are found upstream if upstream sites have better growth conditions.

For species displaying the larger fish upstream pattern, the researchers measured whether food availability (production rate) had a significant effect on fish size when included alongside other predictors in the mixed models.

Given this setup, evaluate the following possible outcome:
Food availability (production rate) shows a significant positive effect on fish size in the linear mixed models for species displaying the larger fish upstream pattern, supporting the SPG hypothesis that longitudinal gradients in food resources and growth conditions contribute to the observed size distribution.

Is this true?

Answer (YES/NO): NO